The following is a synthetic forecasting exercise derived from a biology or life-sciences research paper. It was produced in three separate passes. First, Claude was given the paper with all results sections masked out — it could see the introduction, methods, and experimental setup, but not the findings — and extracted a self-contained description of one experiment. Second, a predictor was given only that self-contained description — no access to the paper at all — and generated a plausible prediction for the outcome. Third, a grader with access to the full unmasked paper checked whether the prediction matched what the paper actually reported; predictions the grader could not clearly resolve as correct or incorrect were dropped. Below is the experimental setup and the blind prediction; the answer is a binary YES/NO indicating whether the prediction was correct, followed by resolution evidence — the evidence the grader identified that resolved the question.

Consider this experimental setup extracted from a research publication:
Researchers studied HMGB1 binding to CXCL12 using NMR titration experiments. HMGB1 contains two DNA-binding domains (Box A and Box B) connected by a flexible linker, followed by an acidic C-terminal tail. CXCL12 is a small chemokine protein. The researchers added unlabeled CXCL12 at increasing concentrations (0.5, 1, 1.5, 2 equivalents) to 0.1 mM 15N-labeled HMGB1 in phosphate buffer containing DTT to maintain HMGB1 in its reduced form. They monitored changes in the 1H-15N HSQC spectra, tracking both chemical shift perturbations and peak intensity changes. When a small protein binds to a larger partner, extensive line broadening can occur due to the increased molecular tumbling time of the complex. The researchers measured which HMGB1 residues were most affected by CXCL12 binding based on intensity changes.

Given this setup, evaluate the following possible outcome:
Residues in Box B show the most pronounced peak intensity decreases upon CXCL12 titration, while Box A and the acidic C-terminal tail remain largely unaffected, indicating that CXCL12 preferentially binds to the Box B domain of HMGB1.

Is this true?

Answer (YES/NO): NO